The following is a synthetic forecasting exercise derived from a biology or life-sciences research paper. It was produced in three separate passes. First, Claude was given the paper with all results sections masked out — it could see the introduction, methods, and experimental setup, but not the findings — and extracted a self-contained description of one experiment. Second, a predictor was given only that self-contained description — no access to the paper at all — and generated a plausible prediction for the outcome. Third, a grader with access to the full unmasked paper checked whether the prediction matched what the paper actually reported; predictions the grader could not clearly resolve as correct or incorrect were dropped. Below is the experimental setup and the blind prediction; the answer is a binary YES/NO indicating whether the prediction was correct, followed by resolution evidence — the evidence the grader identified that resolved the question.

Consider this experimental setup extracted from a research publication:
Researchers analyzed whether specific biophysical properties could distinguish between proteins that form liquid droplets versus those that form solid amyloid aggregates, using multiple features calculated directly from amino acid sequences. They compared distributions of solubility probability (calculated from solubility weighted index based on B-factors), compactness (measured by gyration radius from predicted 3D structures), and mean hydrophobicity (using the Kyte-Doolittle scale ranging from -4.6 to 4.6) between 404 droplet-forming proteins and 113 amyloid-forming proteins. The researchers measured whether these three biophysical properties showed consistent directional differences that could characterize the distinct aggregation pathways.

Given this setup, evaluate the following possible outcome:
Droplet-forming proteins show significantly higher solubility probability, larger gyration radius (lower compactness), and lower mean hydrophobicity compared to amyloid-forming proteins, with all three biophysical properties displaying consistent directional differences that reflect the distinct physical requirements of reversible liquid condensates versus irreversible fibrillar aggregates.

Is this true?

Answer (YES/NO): YES